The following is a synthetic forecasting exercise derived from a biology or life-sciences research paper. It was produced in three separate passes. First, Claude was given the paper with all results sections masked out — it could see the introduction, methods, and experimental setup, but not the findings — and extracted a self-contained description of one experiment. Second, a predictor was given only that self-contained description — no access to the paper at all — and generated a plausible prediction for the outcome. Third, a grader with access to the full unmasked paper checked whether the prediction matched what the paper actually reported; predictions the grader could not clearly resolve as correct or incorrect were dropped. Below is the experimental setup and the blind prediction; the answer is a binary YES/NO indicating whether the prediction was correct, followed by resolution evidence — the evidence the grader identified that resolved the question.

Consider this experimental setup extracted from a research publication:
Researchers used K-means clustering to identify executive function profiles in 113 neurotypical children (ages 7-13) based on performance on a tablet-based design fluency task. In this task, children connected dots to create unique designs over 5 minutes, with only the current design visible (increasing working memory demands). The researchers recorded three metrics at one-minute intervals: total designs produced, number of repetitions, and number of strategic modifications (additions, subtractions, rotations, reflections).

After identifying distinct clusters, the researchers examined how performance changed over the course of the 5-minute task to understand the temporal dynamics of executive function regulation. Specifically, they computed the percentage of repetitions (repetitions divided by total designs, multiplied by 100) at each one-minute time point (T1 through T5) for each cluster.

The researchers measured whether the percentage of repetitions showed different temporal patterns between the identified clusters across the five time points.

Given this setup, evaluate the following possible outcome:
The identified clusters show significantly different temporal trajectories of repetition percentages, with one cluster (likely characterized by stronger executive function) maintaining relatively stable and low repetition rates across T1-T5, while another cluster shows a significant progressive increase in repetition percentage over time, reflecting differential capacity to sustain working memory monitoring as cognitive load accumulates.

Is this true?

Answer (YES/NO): NO